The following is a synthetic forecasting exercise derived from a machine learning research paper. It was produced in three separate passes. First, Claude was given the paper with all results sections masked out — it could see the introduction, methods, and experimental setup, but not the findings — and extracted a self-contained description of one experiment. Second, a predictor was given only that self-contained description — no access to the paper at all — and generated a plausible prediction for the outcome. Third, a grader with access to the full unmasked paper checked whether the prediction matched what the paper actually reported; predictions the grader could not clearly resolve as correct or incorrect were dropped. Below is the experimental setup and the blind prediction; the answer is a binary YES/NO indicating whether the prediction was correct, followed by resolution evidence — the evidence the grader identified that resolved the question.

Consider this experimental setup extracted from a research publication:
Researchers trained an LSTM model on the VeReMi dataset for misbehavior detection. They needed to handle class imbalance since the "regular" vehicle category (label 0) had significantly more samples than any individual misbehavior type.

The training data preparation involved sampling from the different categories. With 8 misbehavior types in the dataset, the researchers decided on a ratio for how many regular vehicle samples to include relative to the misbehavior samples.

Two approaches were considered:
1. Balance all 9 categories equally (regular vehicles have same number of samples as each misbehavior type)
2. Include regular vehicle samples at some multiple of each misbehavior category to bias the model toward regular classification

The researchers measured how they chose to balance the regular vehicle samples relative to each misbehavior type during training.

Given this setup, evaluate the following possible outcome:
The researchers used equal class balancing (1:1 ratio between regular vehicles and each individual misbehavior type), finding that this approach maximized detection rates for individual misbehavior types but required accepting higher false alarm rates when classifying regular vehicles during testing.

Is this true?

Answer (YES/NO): NO